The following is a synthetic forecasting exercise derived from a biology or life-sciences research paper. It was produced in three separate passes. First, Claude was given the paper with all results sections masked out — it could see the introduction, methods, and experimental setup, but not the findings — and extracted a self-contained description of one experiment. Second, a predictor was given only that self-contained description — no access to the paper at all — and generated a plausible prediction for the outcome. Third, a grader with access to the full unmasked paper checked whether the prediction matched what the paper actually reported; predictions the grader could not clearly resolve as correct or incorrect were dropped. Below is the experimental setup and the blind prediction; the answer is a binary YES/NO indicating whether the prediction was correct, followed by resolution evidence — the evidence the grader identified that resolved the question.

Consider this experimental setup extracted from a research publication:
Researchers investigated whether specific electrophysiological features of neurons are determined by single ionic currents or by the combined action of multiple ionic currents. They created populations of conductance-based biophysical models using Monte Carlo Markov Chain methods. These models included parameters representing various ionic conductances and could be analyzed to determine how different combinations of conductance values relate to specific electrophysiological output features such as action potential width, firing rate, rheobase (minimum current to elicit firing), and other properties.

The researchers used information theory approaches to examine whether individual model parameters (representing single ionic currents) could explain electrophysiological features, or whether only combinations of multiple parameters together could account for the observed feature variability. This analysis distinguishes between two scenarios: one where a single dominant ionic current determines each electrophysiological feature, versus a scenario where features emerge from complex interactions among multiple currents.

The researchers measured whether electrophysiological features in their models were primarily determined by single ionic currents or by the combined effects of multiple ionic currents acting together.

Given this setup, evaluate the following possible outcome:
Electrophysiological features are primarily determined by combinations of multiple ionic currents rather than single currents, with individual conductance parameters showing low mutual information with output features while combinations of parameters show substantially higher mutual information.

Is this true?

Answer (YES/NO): NO